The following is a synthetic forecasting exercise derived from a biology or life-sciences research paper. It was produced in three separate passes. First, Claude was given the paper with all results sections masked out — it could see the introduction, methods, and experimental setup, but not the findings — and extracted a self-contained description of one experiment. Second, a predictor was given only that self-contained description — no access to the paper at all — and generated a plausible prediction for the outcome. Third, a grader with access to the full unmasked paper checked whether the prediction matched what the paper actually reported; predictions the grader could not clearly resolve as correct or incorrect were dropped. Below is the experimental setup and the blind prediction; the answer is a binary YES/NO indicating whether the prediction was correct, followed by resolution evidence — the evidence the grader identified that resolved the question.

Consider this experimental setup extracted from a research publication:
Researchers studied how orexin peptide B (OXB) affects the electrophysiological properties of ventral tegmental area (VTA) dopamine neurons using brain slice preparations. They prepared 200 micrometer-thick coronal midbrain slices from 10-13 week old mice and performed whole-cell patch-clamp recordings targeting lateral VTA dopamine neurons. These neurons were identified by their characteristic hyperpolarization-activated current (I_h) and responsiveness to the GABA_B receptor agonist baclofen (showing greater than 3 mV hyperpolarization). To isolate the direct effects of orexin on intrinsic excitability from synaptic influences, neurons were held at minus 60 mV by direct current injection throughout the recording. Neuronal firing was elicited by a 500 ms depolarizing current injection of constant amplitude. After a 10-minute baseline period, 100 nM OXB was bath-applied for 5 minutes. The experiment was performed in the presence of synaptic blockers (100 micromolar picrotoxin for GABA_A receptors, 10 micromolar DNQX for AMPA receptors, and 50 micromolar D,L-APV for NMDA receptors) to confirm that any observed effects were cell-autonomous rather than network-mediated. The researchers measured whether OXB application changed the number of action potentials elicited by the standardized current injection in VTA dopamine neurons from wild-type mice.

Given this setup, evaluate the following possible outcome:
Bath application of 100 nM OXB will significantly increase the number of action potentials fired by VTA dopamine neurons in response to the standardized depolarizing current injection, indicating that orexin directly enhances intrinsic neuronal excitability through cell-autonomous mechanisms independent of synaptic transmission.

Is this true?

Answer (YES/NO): NO